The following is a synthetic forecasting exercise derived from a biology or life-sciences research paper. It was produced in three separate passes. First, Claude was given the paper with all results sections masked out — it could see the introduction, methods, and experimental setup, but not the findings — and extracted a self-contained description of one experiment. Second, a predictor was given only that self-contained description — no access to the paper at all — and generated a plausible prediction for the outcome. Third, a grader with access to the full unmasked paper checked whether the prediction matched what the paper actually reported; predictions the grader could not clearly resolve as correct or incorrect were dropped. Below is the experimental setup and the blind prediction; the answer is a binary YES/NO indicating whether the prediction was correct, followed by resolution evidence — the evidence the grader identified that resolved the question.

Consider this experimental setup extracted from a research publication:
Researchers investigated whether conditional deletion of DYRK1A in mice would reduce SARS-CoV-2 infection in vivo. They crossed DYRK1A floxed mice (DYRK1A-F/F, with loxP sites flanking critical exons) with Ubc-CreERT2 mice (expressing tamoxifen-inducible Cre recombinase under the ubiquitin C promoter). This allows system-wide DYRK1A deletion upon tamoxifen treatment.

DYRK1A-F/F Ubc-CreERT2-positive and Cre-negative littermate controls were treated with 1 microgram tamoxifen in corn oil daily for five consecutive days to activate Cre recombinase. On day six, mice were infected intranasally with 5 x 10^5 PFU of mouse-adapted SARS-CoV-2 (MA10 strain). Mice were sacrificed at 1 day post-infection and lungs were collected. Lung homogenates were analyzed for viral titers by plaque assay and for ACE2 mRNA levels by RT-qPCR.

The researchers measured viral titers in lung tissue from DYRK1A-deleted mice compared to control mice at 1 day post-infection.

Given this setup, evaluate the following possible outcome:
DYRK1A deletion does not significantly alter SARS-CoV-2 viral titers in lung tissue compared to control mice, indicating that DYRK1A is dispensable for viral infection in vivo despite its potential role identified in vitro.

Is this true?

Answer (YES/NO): NO